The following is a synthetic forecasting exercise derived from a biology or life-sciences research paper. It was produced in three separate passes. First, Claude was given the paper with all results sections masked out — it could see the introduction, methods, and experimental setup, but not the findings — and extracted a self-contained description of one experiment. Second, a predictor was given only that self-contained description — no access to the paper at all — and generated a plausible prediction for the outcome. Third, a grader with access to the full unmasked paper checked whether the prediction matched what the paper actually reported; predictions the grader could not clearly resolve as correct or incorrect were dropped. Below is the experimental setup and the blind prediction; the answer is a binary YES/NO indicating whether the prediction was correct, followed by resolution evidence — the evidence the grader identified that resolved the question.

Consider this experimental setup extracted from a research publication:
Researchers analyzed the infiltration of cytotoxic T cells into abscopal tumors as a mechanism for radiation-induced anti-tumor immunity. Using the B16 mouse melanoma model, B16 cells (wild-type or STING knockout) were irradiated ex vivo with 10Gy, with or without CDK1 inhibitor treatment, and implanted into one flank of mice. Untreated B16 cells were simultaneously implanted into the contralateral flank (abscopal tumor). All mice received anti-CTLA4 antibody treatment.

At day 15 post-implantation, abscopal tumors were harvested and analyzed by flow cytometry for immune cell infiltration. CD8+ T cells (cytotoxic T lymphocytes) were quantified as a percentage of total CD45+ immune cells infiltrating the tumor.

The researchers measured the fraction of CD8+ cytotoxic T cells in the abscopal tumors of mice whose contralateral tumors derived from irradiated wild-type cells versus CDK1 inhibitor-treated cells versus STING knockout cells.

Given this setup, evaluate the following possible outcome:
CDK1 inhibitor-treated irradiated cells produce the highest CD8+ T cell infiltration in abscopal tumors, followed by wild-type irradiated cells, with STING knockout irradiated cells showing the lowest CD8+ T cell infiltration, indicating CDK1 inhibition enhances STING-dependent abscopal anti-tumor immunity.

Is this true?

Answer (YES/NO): NO